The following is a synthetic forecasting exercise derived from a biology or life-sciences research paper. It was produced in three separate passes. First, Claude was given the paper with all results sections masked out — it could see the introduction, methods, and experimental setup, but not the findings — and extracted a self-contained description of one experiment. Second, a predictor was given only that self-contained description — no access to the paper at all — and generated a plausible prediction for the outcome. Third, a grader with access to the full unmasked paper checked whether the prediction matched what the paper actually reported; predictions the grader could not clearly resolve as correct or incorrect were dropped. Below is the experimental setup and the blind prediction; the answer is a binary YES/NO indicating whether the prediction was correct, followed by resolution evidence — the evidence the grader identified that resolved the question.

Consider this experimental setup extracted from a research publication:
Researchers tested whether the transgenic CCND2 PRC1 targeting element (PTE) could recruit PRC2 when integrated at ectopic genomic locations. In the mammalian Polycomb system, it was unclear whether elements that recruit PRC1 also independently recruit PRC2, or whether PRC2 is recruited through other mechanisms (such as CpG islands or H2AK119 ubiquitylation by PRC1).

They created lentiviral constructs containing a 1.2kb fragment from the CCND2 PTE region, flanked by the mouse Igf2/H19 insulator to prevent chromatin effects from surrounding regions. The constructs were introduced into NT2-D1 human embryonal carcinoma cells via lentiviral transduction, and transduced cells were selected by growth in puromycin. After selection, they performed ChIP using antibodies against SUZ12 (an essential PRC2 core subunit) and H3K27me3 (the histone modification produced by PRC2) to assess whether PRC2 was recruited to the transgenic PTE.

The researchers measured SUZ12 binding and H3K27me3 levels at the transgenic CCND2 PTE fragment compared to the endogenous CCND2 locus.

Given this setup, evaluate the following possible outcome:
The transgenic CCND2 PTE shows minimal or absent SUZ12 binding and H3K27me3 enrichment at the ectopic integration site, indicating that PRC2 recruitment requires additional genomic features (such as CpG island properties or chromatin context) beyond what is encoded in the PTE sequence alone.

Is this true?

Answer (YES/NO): YES